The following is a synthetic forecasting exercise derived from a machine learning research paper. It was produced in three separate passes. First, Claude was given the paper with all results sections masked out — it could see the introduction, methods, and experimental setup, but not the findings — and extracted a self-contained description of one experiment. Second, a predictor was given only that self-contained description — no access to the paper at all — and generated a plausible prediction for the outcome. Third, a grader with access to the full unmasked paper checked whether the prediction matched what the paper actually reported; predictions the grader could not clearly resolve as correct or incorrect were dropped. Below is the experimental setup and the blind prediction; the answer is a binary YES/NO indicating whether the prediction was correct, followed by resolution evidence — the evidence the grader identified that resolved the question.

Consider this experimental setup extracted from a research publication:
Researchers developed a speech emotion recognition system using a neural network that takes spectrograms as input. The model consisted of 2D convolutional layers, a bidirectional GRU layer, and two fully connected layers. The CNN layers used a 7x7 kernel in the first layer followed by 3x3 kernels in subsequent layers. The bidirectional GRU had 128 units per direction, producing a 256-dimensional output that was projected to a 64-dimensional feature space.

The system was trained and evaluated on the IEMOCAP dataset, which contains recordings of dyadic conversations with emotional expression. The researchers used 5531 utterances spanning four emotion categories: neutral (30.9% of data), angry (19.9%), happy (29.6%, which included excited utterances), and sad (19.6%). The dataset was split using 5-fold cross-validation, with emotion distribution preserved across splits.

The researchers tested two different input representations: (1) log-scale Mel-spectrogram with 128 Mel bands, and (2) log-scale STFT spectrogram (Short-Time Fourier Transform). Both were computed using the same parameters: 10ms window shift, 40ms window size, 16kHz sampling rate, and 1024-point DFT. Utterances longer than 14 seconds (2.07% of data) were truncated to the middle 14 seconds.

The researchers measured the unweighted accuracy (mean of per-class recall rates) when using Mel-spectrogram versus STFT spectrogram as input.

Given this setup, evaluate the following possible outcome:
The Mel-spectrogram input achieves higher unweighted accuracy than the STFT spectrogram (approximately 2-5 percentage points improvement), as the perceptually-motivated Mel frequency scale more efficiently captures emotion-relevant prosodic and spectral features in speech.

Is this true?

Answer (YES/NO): YES